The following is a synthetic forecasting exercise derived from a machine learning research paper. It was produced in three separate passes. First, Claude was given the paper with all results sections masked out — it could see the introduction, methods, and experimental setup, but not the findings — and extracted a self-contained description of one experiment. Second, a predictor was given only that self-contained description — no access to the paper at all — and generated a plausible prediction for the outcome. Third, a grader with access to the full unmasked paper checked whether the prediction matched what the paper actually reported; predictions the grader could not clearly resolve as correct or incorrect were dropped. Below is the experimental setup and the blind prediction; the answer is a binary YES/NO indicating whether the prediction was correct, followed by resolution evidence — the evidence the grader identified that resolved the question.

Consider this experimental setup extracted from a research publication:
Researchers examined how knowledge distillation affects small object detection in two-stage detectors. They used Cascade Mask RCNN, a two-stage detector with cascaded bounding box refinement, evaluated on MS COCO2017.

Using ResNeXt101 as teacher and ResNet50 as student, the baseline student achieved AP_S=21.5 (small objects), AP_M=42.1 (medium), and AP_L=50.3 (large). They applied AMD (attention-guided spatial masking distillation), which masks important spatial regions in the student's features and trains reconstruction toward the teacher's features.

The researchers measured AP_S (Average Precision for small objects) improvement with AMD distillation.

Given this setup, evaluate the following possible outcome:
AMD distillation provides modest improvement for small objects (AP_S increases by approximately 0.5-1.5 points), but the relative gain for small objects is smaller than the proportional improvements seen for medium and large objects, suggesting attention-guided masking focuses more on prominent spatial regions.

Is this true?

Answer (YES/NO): NO